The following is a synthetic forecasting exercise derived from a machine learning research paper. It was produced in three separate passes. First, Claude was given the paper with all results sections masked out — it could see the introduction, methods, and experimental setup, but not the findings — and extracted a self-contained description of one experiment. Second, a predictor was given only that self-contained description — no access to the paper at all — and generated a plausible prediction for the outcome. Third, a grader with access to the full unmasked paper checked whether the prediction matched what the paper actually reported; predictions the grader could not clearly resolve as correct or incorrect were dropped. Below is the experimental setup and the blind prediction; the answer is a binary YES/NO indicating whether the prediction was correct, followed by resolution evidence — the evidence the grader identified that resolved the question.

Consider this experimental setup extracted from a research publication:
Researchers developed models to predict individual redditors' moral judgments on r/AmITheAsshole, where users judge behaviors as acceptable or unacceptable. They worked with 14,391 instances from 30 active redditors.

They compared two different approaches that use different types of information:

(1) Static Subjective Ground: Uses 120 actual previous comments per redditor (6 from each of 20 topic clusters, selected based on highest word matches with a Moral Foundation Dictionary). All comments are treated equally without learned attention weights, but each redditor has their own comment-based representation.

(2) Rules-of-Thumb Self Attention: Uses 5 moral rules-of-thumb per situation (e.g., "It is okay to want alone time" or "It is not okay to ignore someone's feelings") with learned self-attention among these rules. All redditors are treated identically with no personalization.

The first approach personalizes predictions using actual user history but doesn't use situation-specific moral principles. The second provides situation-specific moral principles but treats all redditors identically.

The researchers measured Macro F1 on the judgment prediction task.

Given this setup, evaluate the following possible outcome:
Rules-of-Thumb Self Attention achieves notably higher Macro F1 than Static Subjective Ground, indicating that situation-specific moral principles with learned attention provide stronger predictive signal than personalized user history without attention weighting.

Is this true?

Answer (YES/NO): NO